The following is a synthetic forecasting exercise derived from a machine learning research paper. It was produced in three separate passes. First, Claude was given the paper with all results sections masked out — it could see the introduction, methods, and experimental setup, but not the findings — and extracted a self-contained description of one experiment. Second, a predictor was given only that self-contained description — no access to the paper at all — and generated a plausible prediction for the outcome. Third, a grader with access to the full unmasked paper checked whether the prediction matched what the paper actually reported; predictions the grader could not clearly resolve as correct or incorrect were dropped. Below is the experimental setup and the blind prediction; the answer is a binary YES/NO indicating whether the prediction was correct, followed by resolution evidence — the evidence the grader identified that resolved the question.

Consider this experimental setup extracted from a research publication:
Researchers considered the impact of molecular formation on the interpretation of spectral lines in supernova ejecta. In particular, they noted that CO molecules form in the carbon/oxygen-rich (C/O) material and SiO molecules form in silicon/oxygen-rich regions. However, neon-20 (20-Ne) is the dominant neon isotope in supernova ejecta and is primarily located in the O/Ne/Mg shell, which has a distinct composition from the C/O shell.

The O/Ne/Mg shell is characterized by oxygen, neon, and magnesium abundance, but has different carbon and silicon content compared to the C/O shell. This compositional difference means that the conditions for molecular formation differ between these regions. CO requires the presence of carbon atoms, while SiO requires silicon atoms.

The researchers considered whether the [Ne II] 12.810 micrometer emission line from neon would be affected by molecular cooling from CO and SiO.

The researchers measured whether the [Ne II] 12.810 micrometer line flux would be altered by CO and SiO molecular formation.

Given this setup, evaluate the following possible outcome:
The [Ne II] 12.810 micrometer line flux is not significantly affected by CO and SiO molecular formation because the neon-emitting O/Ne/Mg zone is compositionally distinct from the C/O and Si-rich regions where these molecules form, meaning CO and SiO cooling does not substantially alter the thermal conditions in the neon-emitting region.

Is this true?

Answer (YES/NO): YES